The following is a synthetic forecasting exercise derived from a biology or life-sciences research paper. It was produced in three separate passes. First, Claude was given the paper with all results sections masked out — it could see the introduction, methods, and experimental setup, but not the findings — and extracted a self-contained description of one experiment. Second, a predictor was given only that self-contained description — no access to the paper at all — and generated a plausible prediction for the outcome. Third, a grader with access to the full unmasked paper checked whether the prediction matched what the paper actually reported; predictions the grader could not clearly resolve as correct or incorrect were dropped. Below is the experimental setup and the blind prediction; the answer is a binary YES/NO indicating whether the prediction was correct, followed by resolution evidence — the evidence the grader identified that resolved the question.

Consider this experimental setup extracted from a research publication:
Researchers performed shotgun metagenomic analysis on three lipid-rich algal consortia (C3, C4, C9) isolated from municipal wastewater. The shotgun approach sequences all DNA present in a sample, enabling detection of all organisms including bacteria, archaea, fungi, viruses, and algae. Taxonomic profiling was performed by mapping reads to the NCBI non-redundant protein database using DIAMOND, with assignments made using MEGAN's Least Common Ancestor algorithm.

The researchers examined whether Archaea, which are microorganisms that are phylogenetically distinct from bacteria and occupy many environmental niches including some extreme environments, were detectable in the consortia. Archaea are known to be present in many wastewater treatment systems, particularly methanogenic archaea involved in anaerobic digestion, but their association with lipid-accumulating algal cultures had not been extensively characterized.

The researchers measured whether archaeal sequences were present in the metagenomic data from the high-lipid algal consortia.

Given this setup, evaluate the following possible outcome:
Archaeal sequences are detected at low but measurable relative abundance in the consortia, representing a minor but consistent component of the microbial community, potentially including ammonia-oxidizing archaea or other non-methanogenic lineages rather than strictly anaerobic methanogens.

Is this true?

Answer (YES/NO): NO